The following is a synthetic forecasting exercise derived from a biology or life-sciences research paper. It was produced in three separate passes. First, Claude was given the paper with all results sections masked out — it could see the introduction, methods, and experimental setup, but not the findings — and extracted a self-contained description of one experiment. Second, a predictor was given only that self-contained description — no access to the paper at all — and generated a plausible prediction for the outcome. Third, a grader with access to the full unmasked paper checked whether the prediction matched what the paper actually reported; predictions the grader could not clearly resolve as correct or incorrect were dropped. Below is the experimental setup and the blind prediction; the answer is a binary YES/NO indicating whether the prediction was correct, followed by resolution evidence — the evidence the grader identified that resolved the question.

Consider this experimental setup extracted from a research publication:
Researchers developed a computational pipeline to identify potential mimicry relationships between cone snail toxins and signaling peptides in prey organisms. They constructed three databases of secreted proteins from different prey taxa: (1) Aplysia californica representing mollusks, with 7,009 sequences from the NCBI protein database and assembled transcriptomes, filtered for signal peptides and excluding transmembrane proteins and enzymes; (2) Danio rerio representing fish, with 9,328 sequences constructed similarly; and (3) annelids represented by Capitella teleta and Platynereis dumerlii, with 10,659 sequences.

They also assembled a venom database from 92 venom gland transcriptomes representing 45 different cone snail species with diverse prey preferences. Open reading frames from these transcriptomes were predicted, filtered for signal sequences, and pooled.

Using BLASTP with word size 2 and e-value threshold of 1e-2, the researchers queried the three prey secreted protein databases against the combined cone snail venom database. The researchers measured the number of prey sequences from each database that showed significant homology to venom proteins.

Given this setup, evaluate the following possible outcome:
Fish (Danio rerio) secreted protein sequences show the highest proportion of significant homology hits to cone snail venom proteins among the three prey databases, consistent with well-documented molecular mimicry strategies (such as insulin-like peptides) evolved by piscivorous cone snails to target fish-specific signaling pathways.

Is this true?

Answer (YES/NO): NO